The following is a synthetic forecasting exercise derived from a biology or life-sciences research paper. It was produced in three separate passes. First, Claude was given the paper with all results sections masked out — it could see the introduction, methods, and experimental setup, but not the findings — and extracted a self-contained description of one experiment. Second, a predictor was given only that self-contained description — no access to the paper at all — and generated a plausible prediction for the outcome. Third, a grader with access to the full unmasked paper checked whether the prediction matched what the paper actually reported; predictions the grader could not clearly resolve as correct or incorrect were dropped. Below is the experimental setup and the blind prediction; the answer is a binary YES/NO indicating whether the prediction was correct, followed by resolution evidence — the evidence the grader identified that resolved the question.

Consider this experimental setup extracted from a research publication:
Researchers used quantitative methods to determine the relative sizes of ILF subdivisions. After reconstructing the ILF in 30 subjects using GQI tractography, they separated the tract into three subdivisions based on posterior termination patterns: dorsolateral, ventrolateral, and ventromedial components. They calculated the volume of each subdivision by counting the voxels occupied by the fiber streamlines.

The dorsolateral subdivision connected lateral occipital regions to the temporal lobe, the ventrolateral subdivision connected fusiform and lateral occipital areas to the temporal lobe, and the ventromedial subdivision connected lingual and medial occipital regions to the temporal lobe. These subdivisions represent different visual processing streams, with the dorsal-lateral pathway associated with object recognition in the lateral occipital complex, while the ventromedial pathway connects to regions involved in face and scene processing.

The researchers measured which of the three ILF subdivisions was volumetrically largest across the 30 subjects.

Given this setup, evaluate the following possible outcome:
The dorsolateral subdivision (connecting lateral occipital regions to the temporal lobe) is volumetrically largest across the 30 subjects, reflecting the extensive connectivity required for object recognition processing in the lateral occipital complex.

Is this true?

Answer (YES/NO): YES